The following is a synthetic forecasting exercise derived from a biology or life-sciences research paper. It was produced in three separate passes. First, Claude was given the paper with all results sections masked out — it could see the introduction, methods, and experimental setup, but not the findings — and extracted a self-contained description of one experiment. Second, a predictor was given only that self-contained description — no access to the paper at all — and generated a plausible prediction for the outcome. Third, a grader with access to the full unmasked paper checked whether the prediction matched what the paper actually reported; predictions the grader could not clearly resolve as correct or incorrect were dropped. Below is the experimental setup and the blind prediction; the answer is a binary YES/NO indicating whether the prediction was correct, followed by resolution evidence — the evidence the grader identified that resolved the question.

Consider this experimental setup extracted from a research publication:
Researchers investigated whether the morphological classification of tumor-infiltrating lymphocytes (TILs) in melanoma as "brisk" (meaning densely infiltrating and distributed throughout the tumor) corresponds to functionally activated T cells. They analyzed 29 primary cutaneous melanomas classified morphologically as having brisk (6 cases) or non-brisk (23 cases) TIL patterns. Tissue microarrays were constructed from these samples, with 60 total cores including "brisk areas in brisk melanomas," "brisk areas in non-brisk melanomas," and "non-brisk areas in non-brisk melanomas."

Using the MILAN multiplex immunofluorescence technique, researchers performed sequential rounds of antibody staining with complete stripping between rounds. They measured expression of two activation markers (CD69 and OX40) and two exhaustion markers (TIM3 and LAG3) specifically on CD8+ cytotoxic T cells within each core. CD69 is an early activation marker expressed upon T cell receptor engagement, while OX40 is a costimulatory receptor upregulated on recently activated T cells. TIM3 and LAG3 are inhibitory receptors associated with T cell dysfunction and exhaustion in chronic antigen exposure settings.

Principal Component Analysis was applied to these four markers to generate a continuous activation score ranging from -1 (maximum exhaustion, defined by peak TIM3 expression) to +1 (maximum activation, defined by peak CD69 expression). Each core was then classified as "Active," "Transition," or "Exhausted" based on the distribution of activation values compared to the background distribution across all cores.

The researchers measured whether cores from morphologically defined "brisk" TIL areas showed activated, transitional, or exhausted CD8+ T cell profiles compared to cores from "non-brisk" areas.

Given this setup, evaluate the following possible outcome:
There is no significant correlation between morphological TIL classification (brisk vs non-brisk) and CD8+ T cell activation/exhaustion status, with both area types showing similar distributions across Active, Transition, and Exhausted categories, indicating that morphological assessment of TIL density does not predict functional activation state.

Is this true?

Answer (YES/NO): YES